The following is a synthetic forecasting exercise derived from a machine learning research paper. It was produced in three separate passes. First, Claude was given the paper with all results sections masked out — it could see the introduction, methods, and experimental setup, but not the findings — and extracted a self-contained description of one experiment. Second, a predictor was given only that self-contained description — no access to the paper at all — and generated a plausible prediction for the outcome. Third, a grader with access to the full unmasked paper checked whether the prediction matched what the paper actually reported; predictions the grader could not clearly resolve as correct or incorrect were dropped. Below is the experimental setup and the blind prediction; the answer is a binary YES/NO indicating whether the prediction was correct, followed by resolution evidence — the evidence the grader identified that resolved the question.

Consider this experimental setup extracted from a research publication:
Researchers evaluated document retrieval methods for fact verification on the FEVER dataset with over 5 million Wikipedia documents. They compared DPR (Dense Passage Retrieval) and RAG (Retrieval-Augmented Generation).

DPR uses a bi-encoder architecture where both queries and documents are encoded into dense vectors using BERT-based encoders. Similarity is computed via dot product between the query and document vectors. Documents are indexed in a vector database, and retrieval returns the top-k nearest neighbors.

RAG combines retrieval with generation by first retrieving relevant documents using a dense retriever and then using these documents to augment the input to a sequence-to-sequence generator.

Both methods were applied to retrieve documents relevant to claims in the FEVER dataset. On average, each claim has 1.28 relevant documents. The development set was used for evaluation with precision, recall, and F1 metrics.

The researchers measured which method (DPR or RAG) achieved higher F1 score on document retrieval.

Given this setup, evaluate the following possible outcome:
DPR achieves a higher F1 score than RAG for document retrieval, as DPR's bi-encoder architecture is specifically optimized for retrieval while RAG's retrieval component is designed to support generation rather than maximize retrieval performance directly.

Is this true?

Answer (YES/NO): NO